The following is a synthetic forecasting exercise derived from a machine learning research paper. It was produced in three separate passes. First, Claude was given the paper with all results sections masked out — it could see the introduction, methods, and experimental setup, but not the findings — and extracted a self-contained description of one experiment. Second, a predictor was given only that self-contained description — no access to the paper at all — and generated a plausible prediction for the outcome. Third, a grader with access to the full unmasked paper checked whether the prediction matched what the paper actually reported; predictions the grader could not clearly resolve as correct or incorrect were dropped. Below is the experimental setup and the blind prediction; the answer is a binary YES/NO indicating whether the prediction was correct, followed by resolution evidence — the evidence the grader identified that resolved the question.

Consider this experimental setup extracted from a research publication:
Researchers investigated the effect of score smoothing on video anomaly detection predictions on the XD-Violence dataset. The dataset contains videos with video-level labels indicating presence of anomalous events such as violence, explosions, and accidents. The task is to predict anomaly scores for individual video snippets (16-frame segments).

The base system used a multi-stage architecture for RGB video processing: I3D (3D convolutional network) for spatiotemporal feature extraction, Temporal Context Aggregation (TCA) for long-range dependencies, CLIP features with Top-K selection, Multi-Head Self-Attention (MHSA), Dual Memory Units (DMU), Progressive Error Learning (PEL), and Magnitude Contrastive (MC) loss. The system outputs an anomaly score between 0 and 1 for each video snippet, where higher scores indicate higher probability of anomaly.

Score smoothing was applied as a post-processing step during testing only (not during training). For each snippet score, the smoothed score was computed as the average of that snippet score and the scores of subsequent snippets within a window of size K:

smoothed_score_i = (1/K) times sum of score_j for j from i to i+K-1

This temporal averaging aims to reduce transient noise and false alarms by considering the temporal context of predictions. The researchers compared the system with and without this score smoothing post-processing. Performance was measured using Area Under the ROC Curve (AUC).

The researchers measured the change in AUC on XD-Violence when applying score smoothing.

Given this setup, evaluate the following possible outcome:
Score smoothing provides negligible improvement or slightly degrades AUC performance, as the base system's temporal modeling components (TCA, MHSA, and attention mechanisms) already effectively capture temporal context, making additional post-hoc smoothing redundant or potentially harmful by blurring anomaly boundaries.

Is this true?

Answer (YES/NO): YES